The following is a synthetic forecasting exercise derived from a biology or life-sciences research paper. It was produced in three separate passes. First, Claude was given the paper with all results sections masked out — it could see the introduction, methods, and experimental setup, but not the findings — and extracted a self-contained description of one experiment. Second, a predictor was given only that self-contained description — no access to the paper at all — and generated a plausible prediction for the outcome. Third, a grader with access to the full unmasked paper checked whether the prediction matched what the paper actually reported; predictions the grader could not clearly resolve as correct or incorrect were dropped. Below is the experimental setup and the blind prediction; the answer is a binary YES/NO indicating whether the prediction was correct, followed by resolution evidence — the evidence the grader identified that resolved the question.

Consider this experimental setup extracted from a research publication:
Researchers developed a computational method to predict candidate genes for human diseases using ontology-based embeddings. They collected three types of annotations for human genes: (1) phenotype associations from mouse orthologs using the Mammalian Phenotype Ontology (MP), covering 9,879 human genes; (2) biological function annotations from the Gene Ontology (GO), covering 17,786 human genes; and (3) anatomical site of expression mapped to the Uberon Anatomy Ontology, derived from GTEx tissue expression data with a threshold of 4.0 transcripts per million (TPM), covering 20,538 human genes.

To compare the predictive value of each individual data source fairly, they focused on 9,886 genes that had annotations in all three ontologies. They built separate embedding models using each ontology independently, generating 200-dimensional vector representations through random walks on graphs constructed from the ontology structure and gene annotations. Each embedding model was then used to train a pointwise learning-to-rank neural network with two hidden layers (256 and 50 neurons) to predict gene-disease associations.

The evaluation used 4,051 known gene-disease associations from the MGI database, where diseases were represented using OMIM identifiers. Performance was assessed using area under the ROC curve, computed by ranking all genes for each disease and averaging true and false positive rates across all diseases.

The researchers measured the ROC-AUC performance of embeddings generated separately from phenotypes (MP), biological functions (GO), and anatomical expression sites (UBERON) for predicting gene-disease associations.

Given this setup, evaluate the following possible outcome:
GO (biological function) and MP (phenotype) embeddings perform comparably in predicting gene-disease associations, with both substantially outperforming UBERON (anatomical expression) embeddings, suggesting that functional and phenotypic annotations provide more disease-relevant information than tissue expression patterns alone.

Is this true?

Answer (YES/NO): NO